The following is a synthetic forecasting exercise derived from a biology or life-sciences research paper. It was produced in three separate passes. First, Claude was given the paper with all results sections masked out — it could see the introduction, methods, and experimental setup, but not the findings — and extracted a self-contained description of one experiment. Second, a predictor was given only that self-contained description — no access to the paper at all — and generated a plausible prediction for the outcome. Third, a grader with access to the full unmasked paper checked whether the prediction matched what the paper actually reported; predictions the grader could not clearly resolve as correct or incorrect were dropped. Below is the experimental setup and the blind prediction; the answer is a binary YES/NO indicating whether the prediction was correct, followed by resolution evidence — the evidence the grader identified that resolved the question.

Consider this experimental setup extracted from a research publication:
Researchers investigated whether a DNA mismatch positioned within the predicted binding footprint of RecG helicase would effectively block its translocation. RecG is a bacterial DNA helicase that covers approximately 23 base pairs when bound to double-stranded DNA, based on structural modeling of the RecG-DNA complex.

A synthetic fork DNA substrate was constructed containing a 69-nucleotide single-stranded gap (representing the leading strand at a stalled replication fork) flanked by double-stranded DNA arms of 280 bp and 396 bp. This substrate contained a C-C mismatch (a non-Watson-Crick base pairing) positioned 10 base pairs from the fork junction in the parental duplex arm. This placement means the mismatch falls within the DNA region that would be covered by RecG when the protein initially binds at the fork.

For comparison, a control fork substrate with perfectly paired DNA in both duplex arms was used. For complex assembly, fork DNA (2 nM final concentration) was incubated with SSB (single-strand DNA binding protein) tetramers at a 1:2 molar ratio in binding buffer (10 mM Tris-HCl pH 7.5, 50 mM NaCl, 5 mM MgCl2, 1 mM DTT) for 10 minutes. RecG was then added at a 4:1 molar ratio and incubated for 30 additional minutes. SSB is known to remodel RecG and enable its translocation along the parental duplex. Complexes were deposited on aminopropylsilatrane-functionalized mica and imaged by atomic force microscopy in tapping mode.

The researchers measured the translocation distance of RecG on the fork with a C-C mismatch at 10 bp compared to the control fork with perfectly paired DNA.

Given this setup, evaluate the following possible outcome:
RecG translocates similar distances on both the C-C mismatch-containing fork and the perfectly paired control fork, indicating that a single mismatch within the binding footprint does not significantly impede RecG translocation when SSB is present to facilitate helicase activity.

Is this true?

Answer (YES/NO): NO